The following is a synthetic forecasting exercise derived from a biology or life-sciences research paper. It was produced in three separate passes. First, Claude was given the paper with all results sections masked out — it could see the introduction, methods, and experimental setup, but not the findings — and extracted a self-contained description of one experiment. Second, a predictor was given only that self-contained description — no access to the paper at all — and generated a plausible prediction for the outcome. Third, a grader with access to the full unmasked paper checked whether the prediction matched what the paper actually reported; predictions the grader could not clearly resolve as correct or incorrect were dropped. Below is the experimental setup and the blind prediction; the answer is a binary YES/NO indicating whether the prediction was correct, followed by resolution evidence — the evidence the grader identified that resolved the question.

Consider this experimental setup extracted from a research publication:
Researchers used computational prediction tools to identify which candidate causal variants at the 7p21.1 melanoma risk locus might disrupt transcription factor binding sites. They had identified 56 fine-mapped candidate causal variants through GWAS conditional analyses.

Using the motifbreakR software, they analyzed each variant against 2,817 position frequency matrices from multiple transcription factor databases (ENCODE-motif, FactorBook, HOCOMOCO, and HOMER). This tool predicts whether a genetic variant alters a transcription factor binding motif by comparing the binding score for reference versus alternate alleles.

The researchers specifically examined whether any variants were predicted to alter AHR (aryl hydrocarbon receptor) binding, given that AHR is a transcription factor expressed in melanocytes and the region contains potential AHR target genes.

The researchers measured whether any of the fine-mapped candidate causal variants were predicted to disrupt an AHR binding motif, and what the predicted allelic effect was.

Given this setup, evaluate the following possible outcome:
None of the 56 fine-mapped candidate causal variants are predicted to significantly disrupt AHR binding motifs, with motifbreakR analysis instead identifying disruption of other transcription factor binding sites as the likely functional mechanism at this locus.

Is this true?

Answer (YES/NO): NO